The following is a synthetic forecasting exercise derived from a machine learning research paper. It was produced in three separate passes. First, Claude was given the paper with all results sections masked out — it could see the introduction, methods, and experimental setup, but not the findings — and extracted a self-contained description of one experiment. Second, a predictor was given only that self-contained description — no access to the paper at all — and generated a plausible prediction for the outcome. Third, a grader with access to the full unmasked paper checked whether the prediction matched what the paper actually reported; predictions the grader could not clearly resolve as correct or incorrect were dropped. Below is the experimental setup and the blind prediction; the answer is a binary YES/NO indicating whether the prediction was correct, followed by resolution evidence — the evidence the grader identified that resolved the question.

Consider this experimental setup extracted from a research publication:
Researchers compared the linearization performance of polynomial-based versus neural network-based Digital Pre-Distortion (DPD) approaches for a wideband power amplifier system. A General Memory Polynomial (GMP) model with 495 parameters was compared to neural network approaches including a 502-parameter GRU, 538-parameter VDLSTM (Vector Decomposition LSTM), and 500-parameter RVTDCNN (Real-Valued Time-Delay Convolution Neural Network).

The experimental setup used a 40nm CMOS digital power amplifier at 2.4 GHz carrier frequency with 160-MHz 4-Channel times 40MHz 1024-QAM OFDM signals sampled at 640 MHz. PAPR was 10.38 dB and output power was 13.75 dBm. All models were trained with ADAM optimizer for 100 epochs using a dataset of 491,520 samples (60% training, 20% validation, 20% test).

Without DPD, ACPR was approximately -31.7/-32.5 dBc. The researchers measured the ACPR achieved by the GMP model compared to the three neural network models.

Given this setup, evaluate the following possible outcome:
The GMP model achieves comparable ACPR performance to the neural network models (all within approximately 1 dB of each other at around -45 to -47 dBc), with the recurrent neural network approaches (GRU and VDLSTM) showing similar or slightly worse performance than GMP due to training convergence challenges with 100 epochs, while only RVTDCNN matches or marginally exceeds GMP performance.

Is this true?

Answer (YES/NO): NO